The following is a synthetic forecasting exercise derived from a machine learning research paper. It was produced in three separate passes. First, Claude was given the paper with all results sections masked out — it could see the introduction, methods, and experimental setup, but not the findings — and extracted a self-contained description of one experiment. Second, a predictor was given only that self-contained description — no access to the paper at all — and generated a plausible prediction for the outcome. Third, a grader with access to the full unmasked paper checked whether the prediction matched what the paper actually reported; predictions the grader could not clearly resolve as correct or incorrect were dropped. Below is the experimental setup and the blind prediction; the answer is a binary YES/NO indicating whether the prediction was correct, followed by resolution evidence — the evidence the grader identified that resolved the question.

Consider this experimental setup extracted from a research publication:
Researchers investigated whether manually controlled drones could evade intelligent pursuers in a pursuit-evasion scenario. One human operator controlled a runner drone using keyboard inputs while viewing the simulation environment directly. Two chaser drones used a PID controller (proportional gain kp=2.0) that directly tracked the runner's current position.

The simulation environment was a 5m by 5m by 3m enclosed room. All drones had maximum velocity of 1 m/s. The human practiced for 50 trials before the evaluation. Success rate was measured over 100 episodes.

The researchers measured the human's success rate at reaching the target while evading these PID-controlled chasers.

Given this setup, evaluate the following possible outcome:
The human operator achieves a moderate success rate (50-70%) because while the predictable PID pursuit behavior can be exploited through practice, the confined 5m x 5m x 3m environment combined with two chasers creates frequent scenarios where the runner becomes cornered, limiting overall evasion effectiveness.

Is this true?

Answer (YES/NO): NO